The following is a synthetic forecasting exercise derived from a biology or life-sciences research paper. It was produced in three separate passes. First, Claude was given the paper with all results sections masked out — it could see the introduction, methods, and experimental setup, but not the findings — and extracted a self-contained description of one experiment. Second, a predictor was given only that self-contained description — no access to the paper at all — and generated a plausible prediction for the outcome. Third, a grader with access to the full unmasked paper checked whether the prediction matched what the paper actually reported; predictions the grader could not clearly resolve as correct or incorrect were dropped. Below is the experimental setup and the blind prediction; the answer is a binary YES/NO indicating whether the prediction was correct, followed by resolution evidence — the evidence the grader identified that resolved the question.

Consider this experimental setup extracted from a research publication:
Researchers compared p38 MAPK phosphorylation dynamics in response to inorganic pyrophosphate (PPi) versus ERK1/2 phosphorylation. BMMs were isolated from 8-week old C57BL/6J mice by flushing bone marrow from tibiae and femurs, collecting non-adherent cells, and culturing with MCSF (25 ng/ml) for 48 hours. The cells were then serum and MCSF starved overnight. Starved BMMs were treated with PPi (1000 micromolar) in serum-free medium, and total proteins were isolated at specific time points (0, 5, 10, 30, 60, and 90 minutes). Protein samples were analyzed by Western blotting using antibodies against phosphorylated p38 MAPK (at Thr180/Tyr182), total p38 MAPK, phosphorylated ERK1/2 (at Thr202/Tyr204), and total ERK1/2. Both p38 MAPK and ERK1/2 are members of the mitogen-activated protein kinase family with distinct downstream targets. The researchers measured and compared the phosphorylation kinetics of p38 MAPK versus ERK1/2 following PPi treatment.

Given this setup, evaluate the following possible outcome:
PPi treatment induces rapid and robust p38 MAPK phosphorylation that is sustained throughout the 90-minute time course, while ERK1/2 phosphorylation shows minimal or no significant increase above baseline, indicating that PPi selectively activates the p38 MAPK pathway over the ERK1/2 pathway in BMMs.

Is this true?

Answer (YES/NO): NO